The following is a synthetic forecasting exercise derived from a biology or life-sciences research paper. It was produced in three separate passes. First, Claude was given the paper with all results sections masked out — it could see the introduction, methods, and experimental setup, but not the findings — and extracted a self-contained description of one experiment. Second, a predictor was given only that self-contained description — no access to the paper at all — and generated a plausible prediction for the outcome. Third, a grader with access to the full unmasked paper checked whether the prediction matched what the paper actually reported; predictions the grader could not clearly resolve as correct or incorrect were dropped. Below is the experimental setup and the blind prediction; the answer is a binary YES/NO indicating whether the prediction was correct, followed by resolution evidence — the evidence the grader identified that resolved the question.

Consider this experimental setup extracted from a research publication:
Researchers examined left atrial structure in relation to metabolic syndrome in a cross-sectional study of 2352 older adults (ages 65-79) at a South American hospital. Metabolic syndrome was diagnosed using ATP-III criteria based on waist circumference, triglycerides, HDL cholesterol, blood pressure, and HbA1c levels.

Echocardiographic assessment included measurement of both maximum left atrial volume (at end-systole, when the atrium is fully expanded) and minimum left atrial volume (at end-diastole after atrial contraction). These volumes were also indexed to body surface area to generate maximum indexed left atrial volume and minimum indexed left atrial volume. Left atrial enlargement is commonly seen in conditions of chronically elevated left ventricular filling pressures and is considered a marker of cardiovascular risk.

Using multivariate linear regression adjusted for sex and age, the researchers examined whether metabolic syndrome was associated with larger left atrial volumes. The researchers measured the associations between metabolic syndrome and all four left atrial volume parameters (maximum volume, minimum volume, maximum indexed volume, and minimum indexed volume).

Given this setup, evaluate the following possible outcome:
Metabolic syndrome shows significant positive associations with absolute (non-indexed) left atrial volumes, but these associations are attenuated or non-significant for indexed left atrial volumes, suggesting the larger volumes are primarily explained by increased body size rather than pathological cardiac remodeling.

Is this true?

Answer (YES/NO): NO